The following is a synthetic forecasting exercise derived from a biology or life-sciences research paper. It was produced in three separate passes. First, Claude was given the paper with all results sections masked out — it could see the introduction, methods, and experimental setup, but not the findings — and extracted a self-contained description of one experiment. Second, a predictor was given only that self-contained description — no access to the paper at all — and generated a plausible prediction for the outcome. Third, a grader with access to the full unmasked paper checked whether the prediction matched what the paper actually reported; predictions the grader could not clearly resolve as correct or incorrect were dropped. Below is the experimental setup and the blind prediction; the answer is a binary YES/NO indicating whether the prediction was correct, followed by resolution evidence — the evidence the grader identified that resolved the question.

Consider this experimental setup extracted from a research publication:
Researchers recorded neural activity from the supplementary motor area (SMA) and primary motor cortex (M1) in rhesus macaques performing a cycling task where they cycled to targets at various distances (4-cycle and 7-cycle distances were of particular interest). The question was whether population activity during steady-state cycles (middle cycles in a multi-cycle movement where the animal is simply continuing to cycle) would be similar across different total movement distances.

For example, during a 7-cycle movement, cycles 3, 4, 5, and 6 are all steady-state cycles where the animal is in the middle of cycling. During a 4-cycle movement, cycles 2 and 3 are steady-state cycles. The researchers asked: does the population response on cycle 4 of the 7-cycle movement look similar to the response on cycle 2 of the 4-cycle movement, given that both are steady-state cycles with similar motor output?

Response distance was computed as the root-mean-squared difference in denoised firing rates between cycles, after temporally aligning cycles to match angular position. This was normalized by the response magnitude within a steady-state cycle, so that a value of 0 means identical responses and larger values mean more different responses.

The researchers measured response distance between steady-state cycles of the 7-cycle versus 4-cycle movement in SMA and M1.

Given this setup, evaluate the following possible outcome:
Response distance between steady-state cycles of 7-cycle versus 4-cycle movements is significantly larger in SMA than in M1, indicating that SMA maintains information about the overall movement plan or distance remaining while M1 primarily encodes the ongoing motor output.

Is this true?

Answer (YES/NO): YES